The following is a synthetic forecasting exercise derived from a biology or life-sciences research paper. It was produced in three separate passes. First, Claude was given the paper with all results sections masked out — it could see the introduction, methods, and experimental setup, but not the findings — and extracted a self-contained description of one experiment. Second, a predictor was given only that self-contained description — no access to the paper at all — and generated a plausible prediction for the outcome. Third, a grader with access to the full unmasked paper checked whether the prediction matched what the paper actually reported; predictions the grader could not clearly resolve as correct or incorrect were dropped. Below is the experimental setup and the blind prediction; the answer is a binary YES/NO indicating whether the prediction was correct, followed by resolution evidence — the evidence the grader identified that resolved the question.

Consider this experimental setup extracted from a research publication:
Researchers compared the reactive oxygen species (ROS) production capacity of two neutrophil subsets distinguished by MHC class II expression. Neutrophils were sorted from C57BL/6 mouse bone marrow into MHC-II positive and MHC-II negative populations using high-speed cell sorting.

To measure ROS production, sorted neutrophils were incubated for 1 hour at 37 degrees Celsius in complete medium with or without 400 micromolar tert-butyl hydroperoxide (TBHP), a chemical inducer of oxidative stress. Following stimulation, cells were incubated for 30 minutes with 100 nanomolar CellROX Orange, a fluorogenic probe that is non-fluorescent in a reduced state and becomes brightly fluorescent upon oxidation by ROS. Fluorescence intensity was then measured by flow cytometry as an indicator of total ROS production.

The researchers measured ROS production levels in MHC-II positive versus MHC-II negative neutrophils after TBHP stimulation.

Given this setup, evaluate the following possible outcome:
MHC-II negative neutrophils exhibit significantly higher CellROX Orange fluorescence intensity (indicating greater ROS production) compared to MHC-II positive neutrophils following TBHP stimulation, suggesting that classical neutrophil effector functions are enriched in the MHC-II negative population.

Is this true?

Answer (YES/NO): NO